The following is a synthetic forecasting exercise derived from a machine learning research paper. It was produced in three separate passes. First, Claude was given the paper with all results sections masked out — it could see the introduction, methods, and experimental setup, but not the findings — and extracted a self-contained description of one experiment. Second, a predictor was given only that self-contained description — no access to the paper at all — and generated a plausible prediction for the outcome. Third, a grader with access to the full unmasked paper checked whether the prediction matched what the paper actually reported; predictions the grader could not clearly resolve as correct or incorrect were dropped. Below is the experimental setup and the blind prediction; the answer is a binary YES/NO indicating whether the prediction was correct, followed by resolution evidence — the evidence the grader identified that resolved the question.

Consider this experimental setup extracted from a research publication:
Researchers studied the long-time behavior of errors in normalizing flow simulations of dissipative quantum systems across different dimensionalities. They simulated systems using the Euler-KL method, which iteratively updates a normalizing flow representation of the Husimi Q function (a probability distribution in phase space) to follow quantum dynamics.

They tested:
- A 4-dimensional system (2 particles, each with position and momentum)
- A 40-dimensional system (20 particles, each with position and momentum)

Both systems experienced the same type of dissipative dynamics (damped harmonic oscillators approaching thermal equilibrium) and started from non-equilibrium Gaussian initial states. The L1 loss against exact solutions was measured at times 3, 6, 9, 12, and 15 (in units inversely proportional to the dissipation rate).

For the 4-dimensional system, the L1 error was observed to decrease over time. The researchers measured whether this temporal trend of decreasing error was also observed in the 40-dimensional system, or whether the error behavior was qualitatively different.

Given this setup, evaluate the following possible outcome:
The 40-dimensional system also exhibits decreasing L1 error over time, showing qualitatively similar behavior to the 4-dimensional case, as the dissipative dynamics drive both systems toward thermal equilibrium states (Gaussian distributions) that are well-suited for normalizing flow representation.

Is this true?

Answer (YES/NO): YES